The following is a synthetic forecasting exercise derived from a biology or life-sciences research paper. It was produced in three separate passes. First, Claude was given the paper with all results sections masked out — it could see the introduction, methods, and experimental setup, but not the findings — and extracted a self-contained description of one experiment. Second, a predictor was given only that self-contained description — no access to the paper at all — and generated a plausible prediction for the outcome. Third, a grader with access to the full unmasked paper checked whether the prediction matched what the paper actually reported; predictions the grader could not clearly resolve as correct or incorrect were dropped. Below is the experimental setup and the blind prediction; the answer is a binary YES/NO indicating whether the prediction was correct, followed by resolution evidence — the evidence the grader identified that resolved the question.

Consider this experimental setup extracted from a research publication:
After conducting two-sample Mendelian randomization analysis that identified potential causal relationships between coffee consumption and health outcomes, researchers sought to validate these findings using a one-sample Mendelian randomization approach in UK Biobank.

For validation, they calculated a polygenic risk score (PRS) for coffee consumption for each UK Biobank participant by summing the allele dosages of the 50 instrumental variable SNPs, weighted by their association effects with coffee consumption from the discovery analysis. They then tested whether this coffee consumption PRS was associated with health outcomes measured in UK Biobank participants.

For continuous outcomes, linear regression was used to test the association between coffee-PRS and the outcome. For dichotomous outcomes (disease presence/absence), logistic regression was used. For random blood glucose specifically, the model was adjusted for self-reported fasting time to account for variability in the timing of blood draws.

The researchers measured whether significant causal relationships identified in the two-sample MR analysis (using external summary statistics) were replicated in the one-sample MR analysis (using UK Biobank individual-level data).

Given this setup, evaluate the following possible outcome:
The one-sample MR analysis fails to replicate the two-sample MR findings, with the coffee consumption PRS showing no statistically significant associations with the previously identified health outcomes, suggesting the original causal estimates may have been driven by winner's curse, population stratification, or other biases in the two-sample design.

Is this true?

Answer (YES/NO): NO